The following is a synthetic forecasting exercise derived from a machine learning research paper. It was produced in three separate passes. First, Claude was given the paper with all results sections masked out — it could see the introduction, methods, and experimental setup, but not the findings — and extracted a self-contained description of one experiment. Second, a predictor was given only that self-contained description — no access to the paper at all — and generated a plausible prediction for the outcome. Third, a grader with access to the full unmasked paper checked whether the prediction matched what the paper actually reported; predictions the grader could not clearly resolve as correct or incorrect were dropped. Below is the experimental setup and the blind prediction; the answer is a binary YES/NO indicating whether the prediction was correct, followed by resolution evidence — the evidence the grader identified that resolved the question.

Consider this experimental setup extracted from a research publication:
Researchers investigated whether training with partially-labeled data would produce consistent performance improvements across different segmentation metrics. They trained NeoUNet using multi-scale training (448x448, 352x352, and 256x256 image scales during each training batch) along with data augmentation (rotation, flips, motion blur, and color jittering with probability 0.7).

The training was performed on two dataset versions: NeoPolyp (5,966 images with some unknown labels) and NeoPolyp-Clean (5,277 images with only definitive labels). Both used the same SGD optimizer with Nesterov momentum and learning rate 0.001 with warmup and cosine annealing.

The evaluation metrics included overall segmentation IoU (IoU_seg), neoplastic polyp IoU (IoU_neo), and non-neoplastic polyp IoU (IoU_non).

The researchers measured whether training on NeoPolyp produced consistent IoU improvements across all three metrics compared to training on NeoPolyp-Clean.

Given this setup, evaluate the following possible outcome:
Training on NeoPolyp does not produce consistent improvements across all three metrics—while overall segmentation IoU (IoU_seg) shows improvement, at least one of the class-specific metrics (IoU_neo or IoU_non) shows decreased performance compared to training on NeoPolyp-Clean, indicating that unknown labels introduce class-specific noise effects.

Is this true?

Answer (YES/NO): NO